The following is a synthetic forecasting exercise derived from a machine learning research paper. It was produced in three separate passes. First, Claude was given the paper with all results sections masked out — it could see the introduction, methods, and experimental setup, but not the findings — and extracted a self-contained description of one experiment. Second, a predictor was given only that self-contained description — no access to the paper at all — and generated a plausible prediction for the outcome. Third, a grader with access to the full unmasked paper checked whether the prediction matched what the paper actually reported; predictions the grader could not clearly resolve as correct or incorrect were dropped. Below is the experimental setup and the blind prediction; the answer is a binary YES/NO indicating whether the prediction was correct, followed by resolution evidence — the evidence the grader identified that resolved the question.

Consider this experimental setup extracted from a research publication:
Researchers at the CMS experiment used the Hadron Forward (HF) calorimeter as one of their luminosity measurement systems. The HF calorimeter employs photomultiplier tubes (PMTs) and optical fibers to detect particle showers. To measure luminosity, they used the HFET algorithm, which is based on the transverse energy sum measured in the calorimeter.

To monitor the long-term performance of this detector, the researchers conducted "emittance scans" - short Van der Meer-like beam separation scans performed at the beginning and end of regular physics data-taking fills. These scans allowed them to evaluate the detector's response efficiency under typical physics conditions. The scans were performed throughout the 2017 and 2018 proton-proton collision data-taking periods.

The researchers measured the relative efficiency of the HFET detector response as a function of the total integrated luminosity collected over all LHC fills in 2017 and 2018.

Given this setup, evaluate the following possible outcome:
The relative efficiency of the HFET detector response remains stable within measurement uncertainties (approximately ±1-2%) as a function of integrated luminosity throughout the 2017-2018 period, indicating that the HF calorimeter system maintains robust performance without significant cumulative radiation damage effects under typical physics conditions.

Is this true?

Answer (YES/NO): NO